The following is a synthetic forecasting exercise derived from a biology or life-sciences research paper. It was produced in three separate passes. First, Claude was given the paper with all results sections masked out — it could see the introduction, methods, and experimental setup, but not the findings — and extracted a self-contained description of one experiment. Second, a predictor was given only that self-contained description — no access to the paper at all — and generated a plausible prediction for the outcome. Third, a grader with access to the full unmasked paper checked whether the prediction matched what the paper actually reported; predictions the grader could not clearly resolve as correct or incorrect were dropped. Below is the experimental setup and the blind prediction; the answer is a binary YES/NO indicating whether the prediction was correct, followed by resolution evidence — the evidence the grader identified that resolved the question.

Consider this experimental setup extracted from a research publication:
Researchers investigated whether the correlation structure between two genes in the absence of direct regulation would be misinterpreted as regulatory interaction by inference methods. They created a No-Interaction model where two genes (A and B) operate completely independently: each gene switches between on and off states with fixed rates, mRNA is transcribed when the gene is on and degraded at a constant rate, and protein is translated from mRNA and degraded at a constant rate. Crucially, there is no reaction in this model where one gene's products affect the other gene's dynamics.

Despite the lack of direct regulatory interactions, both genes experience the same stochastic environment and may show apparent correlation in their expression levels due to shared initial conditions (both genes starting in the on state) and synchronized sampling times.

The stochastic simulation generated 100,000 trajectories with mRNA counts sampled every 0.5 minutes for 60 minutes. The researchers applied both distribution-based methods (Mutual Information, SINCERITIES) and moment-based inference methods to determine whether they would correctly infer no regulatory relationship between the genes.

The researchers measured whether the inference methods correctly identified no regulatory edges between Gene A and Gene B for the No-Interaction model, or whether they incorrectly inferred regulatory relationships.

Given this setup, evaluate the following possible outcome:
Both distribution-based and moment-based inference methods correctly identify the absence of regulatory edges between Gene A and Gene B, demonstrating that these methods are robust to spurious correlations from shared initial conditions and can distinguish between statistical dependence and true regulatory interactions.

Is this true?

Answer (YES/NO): NO